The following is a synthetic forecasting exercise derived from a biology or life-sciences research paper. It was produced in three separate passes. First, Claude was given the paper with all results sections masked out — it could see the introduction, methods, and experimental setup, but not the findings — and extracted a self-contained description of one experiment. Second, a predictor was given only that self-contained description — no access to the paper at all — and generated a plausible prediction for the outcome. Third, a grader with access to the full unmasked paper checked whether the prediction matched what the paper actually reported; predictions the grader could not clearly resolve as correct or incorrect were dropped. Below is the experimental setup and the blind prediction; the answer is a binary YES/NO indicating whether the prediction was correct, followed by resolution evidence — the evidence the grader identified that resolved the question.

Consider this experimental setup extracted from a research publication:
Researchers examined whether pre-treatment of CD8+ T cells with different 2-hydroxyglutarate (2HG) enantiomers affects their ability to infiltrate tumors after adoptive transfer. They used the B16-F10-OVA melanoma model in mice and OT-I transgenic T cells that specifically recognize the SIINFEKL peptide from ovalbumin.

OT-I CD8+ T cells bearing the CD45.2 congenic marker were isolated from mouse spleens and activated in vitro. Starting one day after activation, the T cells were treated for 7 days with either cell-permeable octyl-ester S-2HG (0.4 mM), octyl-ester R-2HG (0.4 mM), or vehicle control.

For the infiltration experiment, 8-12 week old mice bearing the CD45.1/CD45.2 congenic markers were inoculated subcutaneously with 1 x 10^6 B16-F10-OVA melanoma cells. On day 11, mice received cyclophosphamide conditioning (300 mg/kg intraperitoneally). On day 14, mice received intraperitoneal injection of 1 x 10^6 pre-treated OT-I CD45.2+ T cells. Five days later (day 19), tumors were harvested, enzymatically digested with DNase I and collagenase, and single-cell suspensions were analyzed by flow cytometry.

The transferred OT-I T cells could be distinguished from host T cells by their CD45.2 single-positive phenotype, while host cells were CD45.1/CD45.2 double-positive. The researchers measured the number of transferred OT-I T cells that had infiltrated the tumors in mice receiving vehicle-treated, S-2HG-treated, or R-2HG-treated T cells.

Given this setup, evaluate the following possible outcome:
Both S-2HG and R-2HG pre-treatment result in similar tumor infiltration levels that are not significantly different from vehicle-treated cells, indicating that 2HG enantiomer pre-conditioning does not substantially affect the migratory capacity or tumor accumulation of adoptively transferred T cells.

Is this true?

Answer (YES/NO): NO